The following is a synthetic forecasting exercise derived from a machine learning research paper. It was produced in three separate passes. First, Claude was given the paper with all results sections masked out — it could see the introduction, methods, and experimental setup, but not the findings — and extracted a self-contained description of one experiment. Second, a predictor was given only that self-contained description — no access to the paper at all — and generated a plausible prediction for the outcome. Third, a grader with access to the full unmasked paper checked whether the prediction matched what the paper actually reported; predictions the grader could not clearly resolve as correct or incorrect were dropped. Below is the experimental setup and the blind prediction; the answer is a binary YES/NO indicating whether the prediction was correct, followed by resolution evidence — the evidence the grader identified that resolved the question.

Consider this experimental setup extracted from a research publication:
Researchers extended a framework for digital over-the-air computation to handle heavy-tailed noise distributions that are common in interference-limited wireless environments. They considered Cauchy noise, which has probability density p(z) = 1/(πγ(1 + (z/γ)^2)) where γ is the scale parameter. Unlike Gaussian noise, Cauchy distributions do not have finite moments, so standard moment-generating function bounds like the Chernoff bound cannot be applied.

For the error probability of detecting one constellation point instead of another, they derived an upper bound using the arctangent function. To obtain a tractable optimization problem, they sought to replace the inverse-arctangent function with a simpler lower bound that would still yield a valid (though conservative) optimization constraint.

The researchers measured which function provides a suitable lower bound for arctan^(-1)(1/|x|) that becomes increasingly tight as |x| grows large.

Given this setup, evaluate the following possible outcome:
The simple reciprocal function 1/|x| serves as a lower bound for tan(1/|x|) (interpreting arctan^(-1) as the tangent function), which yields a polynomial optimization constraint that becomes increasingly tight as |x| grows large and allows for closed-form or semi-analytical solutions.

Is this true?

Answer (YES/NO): NO